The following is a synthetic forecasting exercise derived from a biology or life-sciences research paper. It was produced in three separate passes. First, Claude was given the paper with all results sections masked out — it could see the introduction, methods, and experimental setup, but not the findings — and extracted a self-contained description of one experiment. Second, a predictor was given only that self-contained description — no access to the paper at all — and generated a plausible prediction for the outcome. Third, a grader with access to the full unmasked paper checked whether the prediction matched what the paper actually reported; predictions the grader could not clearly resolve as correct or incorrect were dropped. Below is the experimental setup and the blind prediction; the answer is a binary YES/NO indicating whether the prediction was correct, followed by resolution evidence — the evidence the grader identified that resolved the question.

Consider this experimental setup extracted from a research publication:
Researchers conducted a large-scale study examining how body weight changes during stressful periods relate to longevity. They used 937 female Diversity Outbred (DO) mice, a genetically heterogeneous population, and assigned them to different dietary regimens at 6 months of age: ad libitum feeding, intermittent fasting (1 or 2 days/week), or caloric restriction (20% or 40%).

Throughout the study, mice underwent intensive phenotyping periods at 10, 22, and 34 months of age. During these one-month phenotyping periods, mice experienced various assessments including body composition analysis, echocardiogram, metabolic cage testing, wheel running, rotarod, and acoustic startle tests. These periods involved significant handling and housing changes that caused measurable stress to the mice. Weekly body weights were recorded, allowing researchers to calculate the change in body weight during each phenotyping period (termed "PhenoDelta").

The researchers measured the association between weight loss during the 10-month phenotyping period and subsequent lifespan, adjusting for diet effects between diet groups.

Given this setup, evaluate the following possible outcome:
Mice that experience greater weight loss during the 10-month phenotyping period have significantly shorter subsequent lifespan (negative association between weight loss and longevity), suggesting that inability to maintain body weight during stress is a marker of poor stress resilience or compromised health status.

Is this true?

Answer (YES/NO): YES